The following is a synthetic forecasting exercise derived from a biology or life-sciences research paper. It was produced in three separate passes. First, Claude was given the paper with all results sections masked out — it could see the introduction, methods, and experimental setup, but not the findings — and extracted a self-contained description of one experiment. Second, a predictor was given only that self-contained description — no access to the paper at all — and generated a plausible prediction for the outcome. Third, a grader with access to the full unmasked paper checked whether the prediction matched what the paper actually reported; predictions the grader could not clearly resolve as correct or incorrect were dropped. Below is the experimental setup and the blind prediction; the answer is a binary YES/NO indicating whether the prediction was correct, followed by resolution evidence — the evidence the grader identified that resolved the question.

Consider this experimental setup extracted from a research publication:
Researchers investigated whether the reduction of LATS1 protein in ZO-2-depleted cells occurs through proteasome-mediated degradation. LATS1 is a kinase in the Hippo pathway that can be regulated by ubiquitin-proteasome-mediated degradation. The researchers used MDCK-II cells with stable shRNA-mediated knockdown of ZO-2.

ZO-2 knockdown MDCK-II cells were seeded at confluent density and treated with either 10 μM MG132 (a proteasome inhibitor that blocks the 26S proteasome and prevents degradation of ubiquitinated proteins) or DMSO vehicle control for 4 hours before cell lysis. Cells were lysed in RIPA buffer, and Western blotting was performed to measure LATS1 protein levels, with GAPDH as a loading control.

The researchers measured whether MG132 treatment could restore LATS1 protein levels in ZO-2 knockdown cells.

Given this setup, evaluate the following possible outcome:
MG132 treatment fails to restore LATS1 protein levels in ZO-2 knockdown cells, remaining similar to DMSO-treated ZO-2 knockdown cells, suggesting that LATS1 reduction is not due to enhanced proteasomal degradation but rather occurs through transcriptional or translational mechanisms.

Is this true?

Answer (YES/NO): NO